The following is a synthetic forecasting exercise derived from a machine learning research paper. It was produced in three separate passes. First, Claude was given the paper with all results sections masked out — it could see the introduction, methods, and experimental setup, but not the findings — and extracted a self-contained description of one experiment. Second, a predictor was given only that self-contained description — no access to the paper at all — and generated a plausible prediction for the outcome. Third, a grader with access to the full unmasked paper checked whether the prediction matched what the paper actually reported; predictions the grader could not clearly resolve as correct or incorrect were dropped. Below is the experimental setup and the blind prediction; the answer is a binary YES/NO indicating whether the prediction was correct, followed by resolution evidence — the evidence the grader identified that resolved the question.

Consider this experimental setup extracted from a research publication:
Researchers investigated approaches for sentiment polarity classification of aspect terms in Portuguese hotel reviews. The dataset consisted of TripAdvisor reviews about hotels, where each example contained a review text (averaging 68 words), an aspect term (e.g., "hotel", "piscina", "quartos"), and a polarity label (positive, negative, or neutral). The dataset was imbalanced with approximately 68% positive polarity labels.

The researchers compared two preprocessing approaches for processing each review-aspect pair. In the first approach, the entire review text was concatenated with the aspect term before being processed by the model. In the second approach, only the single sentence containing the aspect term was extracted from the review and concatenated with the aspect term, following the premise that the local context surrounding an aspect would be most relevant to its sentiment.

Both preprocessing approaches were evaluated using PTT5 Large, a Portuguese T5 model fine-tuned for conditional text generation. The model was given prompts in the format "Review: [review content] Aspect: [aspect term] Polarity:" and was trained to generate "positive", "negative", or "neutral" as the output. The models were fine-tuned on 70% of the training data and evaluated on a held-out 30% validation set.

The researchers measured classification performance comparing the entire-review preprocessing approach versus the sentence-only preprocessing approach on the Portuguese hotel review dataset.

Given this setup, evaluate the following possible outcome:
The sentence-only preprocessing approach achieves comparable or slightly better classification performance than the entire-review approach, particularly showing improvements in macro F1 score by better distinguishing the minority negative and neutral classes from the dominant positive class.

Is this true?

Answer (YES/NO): NO